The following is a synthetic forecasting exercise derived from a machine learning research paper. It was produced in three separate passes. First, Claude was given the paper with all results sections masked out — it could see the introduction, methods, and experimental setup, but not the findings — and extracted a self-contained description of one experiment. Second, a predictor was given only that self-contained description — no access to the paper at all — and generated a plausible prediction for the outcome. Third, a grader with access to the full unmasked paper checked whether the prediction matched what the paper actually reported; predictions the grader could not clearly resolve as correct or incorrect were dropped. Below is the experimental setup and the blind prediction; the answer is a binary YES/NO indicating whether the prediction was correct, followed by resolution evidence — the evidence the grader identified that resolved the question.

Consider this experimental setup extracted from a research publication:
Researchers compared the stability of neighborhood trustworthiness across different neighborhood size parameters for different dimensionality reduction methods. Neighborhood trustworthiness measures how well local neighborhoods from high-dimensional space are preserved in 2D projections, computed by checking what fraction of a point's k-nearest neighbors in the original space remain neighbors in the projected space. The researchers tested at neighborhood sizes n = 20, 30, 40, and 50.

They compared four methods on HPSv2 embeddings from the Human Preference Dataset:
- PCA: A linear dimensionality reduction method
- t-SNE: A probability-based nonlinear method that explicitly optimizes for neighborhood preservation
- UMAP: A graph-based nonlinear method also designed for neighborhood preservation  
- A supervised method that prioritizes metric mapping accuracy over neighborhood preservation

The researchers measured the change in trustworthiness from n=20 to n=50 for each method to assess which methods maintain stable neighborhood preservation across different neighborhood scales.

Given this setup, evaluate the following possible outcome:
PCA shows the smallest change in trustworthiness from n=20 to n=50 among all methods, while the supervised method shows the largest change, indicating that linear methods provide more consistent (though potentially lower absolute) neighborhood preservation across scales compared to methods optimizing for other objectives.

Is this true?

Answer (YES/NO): NO